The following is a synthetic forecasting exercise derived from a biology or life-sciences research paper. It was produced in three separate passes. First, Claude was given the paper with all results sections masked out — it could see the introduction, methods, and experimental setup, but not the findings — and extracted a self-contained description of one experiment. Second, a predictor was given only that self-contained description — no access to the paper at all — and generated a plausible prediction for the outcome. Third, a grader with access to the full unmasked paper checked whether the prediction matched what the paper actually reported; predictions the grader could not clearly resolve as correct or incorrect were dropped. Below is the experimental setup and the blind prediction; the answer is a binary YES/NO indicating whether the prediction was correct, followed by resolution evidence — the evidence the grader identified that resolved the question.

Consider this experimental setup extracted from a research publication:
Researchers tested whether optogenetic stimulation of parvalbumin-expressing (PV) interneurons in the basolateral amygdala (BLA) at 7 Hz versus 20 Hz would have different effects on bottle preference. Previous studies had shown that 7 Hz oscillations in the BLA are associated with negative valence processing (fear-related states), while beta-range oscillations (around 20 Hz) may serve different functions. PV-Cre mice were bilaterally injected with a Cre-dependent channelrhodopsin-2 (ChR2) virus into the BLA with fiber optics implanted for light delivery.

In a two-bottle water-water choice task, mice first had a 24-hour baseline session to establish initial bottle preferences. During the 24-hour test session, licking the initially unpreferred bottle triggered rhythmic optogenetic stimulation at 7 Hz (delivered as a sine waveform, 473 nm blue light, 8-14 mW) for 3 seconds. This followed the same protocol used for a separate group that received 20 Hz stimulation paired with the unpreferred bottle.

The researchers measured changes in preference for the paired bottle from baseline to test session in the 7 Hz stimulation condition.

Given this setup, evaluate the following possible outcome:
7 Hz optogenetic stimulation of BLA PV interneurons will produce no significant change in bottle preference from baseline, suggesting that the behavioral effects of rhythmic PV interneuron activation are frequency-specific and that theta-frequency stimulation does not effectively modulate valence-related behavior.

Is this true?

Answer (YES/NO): YES